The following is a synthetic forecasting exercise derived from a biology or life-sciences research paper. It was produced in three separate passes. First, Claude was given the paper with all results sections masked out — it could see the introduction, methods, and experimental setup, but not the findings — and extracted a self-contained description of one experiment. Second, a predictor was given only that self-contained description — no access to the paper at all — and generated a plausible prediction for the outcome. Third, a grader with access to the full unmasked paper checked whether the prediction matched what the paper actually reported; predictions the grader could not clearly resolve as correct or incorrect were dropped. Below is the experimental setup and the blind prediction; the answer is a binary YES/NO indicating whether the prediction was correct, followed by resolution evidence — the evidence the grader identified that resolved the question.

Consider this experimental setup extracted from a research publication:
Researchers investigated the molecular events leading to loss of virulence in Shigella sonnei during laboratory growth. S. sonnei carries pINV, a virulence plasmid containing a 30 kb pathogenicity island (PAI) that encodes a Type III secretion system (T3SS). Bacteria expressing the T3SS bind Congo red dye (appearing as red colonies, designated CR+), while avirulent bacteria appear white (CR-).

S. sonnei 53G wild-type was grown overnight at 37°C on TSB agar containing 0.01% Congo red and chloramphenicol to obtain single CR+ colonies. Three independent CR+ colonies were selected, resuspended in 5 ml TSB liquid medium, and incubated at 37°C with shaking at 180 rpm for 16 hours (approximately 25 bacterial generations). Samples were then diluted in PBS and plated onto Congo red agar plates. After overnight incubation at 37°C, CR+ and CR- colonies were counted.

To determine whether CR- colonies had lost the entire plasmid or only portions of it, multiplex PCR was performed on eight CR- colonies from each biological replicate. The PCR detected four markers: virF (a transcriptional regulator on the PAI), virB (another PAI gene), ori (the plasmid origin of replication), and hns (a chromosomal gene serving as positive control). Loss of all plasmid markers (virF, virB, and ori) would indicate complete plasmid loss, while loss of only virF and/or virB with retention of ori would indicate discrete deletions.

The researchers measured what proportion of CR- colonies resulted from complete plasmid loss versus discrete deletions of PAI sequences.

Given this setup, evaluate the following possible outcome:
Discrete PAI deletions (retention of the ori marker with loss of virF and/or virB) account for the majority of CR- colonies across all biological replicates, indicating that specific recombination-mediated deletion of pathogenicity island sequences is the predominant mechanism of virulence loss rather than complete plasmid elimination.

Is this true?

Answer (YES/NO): NO